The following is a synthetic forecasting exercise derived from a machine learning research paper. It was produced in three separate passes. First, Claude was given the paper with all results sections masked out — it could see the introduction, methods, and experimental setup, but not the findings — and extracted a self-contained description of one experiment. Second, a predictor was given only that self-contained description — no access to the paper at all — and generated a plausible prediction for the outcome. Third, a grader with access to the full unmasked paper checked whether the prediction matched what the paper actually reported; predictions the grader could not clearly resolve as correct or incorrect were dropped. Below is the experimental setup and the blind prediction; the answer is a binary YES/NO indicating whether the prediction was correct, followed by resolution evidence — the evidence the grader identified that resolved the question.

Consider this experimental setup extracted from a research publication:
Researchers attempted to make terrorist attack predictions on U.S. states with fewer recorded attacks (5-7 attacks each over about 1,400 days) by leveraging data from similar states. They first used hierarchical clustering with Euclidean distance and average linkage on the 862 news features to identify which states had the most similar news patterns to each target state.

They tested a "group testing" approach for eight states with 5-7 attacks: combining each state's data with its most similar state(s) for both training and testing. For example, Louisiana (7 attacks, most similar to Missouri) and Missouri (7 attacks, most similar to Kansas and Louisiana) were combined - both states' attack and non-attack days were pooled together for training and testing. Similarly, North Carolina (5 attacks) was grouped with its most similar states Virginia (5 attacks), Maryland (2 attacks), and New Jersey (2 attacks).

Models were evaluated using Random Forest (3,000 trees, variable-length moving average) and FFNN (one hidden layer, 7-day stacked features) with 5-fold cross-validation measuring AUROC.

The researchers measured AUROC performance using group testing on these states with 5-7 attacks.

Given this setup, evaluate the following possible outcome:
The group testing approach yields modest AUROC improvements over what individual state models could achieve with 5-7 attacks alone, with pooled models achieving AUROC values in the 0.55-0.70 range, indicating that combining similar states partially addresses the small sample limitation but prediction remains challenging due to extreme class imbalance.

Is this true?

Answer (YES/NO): NO